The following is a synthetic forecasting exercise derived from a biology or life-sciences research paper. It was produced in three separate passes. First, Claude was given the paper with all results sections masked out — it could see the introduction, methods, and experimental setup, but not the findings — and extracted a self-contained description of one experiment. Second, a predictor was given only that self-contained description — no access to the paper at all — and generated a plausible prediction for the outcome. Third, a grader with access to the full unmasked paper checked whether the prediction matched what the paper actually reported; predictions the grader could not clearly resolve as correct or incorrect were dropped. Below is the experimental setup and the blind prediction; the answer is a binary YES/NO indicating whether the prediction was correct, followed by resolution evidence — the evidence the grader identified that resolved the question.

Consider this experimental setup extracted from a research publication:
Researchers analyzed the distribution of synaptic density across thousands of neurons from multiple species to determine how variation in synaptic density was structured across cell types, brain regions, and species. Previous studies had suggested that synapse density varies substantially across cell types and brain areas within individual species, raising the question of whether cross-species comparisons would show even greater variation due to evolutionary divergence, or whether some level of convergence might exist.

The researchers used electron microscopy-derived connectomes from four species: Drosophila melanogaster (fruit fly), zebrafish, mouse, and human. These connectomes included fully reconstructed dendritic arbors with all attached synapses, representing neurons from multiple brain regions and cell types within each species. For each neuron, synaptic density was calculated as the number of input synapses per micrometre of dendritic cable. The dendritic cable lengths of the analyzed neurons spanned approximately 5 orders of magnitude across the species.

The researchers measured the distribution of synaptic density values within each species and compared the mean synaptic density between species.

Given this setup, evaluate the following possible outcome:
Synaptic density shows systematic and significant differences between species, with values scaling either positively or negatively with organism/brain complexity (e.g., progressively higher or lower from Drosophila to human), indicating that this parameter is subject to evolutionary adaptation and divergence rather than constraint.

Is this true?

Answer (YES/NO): NO